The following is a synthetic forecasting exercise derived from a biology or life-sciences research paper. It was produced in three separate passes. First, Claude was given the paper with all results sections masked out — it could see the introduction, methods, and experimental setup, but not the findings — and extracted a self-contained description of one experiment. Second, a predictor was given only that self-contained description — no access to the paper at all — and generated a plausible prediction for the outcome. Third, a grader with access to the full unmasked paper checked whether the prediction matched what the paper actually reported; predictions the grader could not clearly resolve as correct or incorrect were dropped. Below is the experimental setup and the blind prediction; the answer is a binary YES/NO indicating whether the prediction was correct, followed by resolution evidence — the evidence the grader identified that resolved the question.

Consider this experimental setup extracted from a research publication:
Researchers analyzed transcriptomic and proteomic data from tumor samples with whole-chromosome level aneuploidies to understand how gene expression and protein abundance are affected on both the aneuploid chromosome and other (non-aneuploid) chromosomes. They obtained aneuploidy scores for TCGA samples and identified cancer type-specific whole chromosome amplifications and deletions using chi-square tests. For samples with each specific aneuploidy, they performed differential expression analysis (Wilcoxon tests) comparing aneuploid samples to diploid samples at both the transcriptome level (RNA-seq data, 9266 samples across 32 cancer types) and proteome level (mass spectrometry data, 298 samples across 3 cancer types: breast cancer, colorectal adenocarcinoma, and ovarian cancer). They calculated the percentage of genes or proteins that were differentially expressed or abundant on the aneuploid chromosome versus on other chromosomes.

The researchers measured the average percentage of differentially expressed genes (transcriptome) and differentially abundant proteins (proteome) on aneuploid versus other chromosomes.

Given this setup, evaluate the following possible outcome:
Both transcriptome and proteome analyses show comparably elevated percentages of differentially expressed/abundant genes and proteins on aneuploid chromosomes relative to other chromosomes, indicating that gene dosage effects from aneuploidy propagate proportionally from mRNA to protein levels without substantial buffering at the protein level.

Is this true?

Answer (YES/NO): NO